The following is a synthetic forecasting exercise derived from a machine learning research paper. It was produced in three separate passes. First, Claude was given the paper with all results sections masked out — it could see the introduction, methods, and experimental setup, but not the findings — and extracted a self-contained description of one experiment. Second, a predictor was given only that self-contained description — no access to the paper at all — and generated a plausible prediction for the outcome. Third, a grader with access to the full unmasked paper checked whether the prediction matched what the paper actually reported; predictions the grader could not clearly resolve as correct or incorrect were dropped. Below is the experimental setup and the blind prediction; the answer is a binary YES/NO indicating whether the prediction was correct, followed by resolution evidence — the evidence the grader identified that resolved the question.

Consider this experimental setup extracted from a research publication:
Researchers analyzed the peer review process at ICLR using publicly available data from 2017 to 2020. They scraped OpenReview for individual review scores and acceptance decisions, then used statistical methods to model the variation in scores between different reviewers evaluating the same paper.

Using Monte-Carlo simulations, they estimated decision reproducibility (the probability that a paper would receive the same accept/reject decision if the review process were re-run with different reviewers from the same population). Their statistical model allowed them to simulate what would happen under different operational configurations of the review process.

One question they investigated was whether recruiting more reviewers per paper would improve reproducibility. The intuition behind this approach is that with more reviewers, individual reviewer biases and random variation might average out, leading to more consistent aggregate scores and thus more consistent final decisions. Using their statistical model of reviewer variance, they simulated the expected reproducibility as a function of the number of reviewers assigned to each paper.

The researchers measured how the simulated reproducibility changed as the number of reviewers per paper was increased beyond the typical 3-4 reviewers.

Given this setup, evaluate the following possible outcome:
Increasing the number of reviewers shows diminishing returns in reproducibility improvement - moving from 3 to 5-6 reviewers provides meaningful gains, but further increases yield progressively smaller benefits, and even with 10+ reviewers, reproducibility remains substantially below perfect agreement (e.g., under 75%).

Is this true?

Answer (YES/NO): NO